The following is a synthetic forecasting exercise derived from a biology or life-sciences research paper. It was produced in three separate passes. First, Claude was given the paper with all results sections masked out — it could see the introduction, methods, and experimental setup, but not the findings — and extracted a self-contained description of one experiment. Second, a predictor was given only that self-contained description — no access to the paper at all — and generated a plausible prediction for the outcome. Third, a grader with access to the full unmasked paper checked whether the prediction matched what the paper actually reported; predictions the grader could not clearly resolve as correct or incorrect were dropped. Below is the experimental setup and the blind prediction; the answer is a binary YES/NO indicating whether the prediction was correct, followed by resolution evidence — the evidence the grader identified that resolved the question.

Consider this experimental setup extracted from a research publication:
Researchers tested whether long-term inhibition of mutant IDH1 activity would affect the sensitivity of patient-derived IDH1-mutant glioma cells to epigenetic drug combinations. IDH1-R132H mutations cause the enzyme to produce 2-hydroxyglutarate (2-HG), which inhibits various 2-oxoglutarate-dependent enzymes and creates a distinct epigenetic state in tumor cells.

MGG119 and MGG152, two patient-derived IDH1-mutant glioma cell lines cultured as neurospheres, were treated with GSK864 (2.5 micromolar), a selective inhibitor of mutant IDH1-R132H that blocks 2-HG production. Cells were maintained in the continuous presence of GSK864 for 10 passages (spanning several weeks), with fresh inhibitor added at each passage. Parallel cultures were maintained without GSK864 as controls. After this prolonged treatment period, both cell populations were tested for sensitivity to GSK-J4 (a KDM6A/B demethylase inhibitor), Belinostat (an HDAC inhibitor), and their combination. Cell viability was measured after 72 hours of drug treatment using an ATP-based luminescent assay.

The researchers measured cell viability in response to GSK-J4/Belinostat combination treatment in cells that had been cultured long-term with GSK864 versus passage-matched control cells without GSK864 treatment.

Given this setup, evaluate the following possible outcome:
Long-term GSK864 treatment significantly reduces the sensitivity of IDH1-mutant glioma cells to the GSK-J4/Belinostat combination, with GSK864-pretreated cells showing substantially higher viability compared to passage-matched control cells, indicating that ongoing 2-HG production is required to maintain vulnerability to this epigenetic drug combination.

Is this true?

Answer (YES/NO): YES